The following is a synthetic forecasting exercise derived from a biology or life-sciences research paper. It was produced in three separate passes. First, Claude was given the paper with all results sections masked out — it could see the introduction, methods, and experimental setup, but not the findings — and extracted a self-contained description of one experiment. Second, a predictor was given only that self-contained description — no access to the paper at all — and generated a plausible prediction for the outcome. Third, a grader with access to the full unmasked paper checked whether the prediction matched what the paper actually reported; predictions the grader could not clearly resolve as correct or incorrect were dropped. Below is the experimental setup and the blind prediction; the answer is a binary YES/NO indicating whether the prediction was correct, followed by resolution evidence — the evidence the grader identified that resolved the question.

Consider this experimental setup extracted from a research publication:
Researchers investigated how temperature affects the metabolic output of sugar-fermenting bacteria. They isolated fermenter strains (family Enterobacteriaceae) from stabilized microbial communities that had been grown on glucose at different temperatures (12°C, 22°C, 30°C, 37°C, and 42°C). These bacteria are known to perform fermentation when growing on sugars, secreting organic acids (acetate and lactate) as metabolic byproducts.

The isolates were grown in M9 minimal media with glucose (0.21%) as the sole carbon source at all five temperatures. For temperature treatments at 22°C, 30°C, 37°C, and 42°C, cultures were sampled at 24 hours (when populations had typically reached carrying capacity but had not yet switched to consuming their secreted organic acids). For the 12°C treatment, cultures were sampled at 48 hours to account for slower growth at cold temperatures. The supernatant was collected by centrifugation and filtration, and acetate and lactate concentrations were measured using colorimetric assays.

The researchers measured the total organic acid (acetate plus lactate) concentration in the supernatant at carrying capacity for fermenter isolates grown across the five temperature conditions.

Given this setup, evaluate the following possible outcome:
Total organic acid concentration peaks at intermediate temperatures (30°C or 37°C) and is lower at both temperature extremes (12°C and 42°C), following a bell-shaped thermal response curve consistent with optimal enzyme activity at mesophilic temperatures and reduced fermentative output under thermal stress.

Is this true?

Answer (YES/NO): YES